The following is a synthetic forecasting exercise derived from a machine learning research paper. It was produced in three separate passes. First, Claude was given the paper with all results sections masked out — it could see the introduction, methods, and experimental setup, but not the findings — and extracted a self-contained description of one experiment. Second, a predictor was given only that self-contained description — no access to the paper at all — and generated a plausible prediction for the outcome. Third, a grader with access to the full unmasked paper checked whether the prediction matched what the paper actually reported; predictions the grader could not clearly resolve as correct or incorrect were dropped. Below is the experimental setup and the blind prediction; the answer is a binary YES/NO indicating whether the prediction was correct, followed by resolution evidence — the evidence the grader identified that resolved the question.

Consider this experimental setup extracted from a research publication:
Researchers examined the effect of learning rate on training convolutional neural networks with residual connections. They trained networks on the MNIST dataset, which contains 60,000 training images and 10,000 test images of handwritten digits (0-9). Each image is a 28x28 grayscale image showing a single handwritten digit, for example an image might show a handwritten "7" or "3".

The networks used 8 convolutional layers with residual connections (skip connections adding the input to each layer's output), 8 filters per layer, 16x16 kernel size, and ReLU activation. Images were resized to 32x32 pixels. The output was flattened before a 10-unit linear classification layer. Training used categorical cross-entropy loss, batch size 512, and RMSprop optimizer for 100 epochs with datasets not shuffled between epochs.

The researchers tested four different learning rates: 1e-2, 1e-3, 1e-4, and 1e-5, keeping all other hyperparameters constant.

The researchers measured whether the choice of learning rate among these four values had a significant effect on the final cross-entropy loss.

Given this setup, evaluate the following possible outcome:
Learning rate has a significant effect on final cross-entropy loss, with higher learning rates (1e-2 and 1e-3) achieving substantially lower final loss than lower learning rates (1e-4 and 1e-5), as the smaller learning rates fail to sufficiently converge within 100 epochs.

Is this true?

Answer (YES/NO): NO